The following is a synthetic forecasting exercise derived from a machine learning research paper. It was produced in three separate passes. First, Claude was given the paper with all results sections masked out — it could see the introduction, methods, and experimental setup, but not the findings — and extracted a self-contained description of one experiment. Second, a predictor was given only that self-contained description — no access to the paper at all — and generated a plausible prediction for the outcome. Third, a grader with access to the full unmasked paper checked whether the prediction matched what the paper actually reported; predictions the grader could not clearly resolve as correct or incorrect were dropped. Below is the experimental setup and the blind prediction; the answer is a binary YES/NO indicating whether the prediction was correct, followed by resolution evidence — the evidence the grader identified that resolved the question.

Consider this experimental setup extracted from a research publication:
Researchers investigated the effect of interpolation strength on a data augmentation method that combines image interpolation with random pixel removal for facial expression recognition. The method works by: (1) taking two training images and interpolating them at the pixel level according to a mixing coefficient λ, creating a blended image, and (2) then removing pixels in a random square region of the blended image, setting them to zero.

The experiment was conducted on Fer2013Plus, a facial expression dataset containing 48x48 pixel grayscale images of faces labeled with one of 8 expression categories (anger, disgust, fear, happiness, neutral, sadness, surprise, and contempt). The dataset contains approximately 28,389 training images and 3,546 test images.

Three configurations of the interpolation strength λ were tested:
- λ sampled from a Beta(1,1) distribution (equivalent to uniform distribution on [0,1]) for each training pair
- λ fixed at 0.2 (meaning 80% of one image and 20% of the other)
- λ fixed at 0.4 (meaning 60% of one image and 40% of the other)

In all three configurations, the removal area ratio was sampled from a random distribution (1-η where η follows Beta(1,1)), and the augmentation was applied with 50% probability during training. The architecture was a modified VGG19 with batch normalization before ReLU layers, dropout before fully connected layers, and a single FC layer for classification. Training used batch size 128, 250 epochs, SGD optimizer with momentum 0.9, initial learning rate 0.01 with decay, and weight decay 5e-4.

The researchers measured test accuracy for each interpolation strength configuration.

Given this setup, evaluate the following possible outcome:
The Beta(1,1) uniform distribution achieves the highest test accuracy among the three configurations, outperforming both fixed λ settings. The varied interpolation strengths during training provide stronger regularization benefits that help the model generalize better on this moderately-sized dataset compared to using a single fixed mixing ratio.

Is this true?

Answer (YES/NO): YES